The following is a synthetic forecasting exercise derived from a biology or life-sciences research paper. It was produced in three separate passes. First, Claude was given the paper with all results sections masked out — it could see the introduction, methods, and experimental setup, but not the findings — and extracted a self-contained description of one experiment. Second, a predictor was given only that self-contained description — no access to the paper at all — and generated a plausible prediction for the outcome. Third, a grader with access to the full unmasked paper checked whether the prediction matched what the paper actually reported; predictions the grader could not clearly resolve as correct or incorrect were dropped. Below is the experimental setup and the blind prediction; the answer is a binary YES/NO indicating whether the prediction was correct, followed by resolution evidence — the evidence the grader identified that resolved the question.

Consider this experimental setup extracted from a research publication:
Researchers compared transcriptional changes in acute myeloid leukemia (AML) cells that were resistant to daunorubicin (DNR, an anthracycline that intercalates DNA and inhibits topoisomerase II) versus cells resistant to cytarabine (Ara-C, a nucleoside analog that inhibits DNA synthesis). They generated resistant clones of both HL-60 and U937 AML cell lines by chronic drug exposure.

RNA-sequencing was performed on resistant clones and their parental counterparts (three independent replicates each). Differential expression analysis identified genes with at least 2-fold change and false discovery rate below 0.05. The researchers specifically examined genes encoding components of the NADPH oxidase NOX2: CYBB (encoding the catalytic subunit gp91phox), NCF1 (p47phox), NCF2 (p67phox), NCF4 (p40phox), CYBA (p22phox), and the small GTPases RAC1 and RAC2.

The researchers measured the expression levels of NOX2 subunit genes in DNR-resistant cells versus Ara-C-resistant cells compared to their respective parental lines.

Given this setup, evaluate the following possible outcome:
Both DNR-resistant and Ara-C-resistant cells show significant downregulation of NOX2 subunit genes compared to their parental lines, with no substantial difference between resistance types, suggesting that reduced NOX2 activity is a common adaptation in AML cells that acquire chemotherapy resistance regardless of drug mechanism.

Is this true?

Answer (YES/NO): NO